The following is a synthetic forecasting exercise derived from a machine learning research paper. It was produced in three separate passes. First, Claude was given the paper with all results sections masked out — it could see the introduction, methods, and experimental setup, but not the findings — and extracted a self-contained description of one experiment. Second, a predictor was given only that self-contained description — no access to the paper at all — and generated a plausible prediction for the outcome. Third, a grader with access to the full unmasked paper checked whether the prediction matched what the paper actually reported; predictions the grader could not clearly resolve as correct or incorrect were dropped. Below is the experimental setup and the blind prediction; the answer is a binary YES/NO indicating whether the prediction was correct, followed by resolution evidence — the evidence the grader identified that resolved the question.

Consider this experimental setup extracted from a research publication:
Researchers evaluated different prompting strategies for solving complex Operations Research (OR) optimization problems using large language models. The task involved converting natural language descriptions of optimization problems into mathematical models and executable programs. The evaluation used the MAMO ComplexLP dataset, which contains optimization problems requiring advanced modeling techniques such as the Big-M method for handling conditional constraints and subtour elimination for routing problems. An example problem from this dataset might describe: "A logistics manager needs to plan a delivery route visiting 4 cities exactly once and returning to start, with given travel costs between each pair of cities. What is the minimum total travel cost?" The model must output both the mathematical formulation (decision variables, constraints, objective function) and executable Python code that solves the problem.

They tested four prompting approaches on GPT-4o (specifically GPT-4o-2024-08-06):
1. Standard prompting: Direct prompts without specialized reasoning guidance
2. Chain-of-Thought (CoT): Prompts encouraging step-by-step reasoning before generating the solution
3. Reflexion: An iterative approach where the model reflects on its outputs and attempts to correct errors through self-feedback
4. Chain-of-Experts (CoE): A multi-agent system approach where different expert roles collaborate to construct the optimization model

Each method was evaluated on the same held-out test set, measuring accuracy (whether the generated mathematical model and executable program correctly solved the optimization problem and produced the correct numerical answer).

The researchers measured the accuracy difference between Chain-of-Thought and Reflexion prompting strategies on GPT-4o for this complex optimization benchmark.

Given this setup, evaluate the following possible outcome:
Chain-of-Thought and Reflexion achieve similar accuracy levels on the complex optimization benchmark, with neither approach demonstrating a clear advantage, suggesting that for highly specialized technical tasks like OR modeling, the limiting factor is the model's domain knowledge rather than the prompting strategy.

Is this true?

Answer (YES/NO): NO